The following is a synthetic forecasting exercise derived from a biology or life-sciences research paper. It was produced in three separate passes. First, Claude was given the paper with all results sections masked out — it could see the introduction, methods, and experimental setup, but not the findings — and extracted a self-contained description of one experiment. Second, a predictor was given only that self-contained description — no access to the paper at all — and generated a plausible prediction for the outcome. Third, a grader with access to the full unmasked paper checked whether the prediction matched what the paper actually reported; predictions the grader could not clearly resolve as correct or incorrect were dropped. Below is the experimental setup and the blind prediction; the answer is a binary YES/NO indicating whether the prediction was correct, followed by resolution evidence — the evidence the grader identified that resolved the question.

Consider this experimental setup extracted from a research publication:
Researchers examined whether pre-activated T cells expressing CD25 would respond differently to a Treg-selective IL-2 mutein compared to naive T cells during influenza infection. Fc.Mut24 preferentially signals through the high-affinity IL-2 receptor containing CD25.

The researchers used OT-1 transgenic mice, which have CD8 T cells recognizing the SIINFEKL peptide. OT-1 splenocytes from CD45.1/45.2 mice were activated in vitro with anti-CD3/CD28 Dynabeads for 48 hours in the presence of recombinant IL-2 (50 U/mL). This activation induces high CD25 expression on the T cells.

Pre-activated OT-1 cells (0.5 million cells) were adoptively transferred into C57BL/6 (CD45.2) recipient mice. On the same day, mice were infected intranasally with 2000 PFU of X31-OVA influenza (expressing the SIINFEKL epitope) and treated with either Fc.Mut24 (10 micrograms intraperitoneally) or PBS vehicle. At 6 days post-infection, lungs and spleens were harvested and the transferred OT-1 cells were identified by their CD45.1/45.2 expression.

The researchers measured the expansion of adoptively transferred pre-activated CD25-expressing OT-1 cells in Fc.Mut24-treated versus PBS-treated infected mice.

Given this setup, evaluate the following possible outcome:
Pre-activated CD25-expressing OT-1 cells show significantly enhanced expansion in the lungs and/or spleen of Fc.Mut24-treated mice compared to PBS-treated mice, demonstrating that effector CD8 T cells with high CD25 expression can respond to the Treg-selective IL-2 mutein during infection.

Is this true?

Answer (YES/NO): NO